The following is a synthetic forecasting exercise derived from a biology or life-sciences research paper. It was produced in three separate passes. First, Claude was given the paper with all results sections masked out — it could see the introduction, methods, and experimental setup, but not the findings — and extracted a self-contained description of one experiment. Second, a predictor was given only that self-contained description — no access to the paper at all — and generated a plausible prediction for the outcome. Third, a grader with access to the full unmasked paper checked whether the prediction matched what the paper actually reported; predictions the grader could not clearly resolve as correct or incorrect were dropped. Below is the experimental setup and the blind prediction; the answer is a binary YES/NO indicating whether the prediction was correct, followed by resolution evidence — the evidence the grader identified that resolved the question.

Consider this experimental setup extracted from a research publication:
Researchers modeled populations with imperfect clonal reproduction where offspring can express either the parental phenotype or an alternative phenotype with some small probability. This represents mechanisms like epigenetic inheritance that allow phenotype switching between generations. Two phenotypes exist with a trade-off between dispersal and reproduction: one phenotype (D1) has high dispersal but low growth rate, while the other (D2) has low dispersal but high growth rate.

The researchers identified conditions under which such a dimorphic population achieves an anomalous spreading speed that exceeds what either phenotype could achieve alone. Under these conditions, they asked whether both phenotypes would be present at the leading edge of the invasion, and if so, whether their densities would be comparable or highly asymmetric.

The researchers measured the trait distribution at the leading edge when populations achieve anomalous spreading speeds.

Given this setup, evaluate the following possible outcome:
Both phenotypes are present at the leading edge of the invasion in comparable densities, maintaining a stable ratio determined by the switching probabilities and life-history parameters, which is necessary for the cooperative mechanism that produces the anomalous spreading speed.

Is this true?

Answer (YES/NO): YES